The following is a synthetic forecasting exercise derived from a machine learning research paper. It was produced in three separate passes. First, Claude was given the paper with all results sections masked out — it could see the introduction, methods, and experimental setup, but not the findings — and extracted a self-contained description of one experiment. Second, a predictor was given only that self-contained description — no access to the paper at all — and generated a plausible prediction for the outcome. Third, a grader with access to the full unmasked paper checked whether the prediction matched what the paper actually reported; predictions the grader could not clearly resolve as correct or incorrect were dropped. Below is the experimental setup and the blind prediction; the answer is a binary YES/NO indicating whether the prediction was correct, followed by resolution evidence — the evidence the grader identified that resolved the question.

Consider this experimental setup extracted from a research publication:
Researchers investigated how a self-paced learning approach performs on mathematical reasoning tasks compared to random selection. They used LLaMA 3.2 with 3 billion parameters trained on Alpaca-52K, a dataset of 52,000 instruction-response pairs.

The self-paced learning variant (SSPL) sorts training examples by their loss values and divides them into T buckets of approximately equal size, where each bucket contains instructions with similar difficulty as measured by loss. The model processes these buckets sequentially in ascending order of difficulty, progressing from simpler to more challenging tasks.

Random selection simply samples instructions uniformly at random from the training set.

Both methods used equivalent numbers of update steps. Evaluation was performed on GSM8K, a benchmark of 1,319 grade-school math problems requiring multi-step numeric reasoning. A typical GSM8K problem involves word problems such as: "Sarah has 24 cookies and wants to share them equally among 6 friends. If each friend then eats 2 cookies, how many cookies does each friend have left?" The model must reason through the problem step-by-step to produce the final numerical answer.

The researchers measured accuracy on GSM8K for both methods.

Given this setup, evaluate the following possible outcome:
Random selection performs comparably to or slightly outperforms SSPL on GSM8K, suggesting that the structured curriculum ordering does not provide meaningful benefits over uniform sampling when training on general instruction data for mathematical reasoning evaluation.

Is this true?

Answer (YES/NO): NO